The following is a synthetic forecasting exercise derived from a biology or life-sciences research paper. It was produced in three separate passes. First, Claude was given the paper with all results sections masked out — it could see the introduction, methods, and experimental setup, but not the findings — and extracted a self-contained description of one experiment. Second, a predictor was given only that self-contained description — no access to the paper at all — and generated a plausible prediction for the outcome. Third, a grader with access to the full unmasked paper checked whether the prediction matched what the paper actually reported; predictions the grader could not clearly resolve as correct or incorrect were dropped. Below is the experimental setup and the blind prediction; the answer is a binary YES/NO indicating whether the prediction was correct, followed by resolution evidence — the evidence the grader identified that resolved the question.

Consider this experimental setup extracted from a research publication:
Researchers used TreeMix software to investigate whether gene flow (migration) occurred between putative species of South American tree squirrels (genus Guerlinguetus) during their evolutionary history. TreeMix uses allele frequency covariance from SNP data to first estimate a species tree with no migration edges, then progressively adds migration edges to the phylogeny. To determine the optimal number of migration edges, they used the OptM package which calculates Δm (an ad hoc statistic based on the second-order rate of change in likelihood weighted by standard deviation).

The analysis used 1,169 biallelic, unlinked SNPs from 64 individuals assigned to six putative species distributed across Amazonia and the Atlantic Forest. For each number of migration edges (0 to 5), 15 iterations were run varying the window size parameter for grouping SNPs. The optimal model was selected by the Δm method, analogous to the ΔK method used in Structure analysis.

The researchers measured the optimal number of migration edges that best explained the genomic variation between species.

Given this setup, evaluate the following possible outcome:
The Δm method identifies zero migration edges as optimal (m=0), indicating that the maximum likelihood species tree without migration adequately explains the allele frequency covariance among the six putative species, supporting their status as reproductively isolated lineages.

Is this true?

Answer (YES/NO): NO